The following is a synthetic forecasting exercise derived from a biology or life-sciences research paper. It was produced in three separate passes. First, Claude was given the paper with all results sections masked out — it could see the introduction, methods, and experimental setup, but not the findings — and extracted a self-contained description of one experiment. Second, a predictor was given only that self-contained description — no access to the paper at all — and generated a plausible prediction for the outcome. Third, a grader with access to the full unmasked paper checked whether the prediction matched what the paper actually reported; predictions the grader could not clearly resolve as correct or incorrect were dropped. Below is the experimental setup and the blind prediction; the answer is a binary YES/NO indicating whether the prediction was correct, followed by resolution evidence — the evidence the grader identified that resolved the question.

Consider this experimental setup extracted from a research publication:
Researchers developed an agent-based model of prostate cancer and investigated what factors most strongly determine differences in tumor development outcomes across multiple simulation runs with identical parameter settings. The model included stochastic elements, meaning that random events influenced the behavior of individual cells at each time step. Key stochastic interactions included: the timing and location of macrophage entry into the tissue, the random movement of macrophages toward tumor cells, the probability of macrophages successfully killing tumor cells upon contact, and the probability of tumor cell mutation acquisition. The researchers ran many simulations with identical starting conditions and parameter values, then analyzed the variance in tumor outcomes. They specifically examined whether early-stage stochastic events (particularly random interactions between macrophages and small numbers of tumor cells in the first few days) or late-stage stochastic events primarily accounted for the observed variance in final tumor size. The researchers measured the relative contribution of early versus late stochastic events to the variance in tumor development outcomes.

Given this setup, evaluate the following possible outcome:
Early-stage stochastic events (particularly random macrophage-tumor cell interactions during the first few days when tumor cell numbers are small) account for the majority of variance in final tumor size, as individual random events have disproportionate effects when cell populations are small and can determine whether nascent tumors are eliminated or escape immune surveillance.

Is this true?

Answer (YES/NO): YES